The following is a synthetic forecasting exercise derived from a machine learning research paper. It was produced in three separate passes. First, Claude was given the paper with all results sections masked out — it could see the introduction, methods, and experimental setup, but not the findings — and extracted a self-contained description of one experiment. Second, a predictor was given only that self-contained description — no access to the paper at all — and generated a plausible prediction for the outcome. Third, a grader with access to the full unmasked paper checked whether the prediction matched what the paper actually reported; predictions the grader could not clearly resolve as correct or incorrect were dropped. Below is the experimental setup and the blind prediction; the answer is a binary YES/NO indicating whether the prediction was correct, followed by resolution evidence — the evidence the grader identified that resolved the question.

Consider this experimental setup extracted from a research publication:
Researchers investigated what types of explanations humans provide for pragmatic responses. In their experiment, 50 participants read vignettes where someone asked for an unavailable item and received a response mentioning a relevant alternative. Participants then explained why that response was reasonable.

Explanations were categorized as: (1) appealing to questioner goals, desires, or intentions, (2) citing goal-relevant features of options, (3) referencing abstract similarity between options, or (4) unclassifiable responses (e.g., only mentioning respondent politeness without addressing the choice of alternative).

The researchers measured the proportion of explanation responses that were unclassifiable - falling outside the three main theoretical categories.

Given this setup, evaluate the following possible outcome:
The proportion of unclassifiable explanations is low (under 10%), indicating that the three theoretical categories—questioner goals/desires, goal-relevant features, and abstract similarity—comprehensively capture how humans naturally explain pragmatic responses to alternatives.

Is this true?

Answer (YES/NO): NO